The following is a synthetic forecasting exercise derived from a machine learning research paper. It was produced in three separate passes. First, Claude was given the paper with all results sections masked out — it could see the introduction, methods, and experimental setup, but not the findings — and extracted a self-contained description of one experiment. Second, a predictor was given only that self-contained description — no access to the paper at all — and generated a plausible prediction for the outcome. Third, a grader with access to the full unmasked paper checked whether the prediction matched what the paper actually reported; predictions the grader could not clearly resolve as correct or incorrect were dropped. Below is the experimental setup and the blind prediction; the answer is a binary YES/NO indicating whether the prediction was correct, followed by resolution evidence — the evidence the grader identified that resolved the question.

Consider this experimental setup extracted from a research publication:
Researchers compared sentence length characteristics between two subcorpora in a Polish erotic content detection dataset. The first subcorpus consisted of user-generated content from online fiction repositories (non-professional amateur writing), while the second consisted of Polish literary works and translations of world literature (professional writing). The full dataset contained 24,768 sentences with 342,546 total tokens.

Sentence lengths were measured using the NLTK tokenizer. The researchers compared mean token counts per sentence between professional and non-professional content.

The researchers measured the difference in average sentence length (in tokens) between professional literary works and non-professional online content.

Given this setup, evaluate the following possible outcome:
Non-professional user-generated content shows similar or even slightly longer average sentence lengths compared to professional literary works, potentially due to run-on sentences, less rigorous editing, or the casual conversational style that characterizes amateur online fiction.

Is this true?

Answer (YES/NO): NO